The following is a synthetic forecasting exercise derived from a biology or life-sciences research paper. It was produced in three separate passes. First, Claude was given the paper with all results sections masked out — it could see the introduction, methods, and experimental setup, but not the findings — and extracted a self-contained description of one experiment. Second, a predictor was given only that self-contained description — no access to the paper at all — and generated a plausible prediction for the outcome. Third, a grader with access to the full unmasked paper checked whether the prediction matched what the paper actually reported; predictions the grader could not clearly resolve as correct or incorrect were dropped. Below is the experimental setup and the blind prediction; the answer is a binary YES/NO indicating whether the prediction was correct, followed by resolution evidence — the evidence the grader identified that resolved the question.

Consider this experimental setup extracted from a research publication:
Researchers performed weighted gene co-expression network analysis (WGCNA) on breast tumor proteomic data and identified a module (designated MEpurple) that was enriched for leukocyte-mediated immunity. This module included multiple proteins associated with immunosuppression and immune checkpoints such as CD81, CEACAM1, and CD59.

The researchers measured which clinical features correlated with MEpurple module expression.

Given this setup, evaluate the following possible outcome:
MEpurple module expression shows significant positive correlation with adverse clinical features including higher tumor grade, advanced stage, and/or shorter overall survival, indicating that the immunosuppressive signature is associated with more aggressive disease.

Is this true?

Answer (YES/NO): NO